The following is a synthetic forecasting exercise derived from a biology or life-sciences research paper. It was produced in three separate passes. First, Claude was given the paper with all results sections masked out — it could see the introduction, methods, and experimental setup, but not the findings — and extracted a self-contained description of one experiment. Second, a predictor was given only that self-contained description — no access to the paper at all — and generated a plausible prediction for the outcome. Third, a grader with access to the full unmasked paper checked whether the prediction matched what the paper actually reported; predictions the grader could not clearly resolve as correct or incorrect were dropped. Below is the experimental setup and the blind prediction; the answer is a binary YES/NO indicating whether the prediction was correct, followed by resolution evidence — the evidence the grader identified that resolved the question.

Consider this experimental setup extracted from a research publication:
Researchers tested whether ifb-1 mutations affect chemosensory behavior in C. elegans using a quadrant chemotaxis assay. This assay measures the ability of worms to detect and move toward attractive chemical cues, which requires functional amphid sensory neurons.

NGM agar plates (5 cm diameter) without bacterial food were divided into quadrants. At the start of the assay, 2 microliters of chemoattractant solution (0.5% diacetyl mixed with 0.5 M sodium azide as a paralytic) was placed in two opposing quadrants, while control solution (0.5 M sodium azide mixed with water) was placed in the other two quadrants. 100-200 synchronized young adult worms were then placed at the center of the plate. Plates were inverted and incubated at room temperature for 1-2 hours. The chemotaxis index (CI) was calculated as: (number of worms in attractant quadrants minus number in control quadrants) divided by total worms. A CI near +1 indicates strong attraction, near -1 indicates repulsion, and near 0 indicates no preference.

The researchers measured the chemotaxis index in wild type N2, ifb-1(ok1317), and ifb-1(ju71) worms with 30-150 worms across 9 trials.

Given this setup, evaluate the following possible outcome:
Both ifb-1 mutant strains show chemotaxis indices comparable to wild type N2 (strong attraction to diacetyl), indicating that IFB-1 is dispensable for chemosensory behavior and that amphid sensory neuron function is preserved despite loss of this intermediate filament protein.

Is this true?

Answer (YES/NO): NO